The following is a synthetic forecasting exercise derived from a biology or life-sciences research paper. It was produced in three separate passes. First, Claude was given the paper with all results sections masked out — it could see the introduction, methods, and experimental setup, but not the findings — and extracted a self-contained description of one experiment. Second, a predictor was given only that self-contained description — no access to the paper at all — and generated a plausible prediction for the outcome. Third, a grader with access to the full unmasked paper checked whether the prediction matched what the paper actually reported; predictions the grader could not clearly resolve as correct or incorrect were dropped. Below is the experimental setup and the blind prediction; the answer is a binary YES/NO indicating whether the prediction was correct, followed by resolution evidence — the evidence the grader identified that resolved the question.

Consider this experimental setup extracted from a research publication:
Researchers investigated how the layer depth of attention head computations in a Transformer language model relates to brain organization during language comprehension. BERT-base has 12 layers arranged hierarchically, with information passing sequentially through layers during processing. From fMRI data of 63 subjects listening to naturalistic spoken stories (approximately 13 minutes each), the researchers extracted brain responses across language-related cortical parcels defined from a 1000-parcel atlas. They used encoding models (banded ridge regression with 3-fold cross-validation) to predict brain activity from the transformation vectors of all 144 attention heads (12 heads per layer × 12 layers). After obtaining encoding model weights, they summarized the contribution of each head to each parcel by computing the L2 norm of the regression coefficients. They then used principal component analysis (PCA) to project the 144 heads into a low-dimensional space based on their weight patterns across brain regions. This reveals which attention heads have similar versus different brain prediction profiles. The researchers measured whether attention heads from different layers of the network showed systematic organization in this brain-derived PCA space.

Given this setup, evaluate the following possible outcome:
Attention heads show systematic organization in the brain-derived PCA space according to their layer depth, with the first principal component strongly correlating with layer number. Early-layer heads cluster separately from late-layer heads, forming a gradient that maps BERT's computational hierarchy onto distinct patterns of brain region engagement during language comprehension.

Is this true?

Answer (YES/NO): NO